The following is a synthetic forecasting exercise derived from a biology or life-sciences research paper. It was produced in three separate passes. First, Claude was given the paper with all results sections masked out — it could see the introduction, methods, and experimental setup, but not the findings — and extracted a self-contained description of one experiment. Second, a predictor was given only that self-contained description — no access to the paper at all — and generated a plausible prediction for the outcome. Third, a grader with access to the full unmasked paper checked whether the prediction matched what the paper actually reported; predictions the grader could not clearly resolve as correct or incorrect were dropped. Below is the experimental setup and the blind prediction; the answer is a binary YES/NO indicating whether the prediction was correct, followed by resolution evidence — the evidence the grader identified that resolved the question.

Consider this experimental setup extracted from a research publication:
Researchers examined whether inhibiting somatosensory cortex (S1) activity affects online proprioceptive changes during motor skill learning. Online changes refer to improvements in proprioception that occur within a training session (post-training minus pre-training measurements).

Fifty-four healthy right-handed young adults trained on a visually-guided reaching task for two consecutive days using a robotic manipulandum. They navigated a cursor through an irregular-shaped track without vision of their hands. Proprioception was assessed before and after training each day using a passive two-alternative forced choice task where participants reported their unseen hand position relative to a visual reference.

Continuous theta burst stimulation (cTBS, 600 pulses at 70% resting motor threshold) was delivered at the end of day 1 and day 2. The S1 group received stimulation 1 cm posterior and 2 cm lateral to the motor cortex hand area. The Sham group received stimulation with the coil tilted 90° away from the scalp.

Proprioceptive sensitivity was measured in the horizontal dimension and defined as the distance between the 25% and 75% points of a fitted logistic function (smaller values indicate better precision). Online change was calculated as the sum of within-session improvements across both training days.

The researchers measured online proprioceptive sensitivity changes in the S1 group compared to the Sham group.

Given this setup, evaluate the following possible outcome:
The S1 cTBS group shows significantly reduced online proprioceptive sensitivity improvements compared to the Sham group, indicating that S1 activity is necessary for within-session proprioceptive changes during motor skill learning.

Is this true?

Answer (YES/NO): NO